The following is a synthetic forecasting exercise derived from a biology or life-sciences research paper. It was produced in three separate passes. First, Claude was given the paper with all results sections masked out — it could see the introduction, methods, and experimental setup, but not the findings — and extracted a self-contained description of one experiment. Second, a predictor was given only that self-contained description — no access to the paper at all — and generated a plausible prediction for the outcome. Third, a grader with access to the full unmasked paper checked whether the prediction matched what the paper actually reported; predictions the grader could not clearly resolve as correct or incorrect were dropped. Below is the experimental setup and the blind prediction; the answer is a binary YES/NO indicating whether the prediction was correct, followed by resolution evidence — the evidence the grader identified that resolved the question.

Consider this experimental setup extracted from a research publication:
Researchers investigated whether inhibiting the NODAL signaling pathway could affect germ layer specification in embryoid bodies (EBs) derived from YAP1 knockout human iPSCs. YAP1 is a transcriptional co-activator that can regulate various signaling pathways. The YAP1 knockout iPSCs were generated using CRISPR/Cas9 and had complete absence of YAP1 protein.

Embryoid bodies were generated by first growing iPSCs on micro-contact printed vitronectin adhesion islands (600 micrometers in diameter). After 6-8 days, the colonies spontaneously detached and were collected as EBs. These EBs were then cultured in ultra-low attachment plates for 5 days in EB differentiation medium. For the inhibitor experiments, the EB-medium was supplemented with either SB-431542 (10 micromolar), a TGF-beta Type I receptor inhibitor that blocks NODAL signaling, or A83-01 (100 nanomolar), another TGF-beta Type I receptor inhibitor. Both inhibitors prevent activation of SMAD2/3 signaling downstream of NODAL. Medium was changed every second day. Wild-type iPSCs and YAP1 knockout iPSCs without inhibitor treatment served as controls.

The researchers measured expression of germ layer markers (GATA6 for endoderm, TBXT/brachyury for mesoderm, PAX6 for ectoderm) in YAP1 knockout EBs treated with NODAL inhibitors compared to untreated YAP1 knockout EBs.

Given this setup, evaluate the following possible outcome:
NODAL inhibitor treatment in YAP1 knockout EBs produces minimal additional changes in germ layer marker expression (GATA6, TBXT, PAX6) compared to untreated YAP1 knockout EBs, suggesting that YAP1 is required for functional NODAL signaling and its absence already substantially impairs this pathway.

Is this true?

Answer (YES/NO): NO